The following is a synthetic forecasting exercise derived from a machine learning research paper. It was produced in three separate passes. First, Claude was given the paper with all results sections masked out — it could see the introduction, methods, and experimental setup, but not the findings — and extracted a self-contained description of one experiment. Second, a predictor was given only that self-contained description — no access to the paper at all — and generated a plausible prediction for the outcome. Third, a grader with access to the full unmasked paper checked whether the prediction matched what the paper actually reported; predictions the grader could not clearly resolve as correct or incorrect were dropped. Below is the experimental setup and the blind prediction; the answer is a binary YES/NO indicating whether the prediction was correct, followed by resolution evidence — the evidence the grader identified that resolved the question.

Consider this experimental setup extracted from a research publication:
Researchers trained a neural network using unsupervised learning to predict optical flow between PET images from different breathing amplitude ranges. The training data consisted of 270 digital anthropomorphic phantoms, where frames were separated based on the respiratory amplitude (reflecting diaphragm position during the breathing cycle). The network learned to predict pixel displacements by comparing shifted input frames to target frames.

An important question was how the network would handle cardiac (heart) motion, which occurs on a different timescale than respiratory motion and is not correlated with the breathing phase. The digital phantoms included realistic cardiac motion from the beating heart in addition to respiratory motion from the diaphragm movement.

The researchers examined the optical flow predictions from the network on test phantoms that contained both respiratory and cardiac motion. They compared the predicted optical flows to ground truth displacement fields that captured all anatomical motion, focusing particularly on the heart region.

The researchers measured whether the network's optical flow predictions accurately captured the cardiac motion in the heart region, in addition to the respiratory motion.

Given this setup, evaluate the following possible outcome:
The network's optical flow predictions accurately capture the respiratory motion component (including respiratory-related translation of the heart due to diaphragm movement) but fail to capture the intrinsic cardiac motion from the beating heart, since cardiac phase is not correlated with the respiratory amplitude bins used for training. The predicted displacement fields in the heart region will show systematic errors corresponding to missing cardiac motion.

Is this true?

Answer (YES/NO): YES